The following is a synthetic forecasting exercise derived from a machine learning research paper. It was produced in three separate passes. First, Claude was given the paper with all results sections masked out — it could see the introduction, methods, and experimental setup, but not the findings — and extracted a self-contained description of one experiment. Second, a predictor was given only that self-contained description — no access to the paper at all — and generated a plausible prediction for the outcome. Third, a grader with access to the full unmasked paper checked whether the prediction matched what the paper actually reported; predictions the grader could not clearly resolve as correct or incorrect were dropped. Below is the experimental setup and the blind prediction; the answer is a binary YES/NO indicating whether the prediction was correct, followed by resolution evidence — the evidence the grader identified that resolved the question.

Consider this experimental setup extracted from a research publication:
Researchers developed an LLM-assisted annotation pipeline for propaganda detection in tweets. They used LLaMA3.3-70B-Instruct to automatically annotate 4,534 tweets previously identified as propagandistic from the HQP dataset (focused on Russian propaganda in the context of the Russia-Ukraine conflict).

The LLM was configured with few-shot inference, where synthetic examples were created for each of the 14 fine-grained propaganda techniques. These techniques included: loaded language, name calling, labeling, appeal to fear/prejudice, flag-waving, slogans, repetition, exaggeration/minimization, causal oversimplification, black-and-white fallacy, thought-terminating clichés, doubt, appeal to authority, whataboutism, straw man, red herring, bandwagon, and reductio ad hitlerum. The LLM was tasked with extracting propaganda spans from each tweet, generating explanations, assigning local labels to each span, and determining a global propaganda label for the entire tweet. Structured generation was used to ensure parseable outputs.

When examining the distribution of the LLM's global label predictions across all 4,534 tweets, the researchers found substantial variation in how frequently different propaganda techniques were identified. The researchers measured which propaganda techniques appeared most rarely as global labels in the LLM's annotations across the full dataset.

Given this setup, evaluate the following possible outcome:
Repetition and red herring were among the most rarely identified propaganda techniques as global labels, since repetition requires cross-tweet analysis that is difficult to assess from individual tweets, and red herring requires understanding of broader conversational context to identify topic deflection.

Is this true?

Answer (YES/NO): NO